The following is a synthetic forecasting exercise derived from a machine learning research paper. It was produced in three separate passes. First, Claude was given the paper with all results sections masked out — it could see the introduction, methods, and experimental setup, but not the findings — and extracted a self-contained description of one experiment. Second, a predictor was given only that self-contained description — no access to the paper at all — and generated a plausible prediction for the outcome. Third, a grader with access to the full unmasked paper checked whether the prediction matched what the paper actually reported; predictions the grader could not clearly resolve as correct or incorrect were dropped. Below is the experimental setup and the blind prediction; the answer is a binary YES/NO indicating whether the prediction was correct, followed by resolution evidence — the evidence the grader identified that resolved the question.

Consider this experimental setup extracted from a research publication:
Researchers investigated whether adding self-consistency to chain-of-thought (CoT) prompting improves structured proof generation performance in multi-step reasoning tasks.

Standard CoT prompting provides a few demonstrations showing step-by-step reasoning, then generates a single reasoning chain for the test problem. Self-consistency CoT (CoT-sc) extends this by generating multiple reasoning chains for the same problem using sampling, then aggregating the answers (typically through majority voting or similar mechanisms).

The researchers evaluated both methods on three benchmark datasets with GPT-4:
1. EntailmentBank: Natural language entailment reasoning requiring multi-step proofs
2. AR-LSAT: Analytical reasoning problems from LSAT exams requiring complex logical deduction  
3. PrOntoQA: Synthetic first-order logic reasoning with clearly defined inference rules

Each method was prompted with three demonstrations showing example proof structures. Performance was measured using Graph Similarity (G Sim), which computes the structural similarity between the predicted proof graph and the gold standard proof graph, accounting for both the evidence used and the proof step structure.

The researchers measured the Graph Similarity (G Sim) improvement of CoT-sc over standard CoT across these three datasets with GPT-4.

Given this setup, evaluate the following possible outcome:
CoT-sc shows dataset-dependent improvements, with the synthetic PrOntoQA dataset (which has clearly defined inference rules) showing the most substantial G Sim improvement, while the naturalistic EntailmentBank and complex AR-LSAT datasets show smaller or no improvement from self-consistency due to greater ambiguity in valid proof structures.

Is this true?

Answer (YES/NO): NO